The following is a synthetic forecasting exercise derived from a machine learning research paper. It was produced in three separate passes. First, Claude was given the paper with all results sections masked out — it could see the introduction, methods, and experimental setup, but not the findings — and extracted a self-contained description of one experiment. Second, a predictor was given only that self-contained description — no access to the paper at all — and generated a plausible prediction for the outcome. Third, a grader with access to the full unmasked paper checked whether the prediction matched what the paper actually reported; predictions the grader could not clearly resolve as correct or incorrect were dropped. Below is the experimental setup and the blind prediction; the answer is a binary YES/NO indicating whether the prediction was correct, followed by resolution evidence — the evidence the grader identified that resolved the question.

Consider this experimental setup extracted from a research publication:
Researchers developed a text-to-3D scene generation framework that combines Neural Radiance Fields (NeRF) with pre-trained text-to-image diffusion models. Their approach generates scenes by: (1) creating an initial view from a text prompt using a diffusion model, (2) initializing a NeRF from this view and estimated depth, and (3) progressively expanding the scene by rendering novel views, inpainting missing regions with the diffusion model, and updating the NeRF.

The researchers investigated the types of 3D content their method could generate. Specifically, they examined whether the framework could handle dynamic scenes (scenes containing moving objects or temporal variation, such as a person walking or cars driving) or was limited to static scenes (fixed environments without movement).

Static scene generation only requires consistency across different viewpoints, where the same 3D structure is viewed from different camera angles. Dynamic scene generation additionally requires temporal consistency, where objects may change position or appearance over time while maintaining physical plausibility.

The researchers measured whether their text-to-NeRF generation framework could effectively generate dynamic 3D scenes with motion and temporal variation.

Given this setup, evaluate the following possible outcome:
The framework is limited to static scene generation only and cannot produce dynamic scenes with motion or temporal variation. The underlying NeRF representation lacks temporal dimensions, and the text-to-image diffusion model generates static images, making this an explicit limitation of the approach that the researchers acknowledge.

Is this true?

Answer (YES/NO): YES